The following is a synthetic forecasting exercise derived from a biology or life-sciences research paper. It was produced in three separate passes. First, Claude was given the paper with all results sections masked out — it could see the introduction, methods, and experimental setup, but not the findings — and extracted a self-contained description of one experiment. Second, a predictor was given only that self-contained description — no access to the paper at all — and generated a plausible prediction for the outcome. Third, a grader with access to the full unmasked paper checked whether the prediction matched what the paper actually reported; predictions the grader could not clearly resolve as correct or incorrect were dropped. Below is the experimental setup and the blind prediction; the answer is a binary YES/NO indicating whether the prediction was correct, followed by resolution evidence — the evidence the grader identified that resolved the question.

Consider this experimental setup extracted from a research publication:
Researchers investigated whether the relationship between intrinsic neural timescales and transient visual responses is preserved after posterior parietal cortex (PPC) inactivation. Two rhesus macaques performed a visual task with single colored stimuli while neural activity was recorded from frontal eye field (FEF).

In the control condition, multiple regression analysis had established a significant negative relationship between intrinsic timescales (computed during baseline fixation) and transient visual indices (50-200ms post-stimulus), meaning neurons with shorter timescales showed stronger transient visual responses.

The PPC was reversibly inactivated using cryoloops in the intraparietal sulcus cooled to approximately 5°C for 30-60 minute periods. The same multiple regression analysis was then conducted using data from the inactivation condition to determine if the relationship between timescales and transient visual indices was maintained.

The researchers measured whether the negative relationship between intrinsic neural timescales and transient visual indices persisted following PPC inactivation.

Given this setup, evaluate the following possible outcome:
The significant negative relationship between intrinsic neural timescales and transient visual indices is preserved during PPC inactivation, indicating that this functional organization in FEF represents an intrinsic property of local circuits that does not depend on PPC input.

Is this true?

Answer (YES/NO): NO